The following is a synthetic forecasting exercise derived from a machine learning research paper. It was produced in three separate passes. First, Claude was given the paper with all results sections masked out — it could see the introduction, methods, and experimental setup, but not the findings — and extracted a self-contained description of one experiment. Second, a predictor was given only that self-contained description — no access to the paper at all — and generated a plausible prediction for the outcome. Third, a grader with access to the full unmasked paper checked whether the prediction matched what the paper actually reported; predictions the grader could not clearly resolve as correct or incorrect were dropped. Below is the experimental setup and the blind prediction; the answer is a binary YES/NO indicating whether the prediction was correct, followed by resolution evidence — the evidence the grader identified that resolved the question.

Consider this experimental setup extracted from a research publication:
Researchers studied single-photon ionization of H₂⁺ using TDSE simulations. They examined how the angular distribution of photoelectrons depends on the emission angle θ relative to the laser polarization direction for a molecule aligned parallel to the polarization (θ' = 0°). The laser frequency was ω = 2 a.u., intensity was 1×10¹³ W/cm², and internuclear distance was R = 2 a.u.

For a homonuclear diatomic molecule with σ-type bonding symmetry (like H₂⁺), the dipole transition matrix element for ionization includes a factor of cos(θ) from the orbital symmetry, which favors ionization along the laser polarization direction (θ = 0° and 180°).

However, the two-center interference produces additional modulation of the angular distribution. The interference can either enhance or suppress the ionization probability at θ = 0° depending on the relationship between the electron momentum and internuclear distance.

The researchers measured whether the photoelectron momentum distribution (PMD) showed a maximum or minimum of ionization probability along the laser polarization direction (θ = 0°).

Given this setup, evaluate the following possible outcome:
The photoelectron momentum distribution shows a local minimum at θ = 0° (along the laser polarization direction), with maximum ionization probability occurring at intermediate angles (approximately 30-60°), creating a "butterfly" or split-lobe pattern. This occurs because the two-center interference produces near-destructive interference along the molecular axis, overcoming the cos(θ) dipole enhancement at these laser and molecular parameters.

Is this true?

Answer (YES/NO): NO